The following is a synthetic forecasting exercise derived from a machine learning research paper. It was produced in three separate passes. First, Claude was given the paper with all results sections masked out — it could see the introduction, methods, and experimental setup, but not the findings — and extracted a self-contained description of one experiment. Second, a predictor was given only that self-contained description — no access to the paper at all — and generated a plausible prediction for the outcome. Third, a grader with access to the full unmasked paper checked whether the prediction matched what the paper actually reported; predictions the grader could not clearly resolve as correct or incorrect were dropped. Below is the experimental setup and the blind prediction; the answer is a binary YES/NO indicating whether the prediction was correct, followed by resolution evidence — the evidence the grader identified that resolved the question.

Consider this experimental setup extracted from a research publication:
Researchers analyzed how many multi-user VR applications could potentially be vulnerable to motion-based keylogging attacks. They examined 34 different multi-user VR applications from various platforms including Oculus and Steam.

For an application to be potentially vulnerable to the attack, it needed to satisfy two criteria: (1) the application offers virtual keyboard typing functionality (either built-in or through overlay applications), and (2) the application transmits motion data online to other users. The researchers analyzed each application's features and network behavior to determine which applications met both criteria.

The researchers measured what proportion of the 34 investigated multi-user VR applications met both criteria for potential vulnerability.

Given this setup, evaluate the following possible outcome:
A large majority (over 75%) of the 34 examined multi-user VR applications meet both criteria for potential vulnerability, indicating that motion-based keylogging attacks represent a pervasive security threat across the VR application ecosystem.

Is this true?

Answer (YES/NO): NO